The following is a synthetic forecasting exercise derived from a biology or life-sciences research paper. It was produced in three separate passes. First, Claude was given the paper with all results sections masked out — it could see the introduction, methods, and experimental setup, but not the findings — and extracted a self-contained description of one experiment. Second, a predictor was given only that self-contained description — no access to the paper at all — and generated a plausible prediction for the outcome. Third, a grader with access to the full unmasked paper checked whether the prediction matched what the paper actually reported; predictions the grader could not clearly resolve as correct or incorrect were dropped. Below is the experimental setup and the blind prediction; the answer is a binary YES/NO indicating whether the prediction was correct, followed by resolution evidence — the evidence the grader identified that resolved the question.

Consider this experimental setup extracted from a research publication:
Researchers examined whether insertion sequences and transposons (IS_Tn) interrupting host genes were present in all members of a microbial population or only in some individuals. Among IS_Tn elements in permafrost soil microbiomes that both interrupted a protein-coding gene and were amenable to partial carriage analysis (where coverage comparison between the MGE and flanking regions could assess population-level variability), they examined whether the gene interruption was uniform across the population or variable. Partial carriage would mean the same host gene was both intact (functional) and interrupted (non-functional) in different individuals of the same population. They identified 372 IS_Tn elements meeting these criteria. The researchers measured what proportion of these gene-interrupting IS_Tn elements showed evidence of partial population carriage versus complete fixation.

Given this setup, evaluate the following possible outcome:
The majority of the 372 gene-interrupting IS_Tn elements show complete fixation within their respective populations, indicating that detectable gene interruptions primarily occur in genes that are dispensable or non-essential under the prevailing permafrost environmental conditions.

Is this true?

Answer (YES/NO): YES